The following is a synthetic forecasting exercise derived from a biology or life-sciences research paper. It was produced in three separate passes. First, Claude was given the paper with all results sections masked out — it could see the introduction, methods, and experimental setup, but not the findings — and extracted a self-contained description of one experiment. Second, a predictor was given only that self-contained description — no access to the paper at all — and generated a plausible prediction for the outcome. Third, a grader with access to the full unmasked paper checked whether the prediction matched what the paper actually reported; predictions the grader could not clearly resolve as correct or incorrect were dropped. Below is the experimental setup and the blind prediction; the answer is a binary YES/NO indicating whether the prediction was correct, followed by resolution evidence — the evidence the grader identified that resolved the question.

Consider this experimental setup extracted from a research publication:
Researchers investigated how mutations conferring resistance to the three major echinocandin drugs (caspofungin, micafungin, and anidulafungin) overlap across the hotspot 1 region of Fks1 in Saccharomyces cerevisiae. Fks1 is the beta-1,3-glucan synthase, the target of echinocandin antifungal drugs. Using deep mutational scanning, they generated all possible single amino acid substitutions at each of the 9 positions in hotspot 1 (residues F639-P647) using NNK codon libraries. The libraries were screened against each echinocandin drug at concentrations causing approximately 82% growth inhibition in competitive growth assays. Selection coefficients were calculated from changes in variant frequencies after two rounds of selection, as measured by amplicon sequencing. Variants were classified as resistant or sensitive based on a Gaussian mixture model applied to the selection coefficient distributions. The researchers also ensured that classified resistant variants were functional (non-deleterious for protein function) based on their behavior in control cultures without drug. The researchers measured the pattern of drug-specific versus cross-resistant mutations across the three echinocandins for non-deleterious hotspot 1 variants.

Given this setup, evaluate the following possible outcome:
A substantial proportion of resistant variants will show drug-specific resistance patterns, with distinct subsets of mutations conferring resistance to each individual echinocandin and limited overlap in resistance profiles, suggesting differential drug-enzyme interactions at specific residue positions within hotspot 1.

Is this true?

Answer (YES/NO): NO